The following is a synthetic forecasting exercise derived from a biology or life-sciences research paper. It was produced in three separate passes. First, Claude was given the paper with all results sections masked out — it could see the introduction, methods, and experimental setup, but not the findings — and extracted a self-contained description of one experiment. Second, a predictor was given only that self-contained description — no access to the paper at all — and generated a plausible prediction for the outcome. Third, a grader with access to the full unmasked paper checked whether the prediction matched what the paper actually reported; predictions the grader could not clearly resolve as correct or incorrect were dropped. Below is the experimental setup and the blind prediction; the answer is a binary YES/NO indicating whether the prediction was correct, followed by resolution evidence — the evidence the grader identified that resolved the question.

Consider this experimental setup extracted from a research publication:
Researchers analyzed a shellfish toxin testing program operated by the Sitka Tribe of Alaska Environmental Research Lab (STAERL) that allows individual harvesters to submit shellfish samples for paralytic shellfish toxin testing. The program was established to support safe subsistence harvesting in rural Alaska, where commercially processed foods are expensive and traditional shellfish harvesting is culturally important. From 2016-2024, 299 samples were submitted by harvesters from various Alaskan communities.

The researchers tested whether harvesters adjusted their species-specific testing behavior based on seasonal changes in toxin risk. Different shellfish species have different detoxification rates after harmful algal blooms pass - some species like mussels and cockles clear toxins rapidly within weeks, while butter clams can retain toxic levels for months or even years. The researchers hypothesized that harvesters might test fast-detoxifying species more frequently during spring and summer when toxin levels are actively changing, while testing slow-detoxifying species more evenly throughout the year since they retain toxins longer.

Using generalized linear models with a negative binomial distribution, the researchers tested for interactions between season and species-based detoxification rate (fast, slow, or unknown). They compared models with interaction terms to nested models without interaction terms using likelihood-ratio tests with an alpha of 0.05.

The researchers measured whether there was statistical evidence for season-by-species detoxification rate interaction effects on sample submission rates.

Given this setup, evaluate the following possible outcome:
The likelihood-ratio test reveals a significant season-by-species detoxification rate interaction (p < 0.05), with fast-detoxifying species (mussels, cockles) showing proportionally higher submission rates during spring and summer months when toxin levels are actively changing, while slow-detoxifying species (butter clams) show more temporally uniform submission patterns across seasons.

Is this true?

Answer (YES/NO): NO